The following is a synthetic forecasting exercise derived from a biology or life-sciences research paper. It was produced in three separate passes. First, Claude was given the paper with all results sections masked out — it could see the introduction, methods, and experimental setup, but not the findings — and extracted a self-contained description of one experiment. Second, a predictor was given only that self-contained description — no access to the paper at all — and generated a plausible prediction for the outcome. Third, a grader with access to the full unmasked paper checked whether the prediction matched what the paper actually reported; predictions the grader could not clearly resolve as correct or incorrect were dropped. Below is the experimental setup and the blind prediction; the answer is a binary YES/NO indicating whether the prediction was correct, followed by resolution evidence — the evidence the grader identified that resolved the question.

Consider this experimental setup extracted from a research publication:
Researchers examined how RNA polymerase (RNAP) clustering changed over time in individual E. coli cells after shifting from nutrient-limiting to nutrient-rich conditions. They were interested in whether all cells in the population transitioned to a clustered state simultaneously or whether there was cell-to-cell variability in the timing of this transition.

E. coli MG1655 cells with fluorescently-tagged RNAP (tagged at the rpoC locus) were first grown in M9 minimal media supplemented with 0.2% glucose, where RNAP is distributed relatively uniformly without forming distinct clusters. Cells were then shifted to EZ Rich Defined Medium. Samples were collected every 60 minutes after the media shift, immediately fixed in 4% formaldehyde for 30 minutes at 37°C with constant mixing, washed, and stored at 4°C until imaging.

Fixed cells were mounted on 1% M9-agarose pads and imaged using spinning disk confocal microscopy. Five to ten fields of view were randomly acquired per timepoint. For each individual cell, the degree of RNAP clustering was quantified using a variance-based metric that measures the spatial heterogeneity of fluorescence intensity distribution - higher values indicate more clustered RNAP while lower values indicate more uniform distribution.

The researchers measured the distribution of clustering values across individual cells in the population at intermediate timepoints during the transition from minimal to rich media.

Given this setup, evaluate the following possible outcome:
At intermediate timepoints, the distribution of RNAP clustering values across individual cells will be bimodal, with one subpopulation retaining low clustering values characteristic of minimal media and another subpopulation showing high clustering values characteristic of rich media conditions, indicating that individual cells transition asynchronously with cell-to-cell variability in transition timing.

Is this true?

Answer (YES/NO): YES